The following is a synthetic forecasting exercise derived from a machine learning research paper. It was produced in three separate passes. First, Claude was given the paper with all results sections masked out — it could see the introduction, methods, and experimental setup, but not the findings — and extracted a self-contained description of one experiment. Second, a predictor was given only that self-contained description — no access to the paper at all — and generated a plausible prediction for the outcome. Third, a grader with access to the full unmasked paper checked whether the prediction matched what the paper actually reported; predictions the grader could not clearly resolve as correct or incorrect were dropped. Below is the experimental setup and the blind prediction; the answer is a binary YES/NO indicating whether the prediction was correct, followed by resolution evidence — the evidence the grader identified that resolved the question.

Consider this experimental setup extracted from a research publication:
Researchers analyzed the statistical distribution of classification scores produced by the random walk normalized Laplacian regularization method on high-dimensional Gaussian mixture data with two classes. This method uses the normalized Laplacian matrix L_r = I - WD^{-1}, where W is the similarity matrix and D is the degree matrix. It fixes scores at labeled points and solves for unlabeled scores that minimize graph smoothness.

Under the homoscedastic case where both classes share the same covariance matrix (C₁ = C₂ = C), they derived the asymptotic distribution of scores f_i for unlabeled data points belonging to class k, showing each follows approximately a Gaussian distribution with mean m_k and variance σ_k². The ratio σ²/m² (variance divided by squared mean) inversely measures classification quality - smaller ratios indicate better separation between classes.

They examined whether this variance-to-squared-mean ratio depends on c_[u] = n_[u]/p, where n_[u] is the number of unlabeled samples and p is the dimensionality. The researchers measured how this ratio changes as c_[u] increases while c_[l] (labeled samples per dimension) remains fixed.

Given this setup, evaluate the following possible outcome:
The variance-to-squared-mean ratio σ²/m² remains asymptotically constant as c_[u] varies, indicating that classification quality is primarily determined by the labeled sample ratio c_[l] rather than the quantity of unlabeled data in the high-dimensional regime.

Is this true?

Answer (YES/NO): YES